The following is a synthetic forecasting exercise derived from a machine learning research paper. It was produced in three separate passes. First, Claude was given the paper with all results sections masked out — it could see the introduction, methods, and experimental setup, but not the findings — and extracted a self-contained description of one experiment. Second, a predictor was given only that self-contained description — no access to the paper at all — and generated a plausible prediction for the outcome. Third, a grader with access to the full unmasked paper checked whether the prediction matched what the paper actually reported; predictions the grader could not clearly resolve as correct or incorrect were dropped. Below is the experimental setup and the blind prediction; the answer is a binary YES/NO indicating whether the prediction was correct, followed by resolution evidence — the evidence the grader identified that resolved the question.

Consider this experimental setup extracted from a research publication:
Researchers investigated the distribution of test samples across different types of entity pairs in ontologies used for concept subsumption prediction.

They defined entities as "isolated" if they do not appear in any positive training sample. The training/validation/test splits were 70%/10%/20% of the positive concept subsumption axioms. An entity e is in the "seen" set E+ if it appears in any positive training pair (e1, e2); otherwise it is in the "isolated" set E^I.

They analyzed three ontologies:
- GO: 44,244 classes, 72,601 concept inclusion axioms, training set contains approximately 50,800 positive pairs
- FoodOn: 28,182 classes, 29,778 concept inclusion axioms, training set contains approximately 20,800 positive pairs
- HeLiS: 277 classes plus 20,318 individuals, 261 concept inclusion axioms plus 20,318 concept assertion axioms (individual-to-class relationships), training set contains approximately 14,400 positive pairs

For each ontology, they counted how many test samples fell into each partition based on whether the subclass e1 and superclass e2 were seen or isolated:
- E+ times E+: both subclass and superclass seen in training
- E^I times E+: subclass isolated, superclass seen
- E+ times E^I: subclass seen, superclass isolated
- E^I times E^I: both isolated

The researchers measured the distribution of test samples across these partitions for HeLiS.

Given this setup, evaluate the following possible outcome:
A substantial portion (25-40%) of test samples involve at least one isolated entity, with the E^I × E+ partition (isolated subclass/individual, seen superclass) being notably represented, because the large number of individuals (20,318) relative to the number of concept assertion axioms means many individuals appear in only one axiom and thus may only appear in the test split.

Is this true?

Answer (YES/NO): NO